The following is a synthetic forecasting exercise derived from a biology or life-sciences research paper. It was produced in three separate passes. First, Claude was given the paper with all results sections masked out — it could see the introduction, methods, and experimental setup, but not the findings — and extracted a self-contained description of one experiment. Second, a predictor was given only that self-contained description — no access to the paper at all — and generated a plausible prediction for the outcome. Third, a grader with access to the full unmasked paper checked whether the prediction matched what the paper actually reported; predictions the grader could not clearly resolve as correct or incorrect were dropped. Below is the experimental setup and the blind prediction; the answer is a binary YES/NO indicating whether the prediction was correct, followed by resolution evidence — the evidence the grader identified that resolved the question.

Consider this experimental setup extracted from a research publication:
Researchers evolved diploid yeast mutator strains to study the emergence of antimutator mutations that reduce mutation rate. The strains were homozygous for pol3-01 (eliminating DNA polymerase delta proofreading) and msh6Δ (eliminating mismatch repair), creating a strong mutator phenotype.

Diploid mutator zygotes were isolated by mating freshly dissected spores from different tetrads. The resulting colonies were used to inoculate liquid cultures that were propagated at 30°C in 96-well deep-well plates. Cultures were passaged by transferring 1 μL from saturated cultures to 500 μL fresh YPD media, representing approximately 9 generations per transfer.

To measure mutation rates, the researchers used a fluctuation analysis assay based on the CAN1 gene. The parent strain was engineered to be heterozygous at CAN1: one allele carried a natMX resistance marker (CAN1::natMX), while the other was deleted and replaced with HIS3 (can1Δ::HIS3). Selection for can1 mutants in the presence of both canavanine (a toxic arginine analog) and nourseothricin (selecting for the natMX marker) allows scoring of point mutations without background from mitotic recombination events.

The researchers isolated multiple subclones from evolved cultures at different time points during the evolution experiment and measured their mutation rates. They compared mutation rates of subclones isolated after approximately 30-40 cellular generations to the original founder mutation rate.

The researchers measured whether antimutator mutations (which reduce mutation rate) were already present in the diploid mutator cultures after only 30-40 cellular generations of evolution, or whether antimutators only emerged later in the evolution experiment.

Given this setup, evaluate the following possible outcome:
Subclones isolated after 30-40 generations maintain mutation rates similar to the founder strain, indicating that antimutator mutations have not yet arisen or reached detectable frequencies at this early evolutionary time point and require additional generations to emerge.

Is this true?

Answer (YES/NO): NO